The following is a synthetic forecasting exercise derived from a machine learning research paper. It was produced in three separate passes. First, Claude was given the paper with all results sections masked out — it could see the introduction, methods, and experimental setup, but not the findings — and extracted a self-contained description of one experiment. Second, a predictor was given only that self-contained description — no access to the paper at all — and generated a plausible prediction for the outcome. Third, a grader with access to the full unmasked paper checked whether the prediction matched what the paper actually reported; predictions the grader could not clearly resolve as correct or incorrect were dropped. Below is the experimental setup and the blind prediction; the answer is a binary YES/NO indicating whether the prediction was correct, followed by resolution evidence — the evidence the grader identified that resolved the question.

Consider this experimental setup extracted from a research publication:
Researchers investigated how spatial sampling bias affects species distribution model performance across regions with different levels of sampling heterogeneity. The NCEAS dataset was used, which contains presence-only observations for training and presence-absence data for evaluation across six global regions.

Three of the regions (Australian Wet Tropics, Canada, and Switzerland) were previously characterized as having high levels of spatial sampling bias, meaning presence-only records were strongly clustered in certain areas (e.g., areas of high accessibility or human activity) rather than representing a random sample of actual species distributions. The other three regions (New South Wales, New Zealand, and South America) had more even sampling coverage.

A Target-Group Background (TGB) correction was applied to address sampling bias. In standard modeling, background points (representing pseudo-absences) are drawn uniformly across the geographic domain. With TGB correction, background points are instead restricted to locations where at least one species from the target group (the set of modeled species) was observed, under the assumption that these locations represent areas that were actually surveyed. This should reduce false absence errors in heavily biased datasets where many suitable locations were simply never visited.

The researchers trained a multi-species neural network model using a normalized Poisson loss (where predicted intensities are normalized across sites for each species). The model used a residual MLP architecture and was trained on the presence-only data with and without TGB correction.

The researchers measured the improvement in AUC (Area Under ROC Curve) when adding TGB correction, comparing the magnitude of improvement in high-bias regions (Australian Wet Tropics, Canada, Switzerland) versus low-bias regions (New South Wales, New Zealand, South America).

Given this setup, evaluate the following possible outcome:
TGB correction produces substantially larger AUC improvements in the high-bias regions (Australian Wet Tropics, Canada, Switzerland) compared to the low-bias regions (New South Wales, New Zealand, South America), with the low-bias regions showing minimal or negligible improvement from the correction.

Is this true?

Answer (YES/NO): NO